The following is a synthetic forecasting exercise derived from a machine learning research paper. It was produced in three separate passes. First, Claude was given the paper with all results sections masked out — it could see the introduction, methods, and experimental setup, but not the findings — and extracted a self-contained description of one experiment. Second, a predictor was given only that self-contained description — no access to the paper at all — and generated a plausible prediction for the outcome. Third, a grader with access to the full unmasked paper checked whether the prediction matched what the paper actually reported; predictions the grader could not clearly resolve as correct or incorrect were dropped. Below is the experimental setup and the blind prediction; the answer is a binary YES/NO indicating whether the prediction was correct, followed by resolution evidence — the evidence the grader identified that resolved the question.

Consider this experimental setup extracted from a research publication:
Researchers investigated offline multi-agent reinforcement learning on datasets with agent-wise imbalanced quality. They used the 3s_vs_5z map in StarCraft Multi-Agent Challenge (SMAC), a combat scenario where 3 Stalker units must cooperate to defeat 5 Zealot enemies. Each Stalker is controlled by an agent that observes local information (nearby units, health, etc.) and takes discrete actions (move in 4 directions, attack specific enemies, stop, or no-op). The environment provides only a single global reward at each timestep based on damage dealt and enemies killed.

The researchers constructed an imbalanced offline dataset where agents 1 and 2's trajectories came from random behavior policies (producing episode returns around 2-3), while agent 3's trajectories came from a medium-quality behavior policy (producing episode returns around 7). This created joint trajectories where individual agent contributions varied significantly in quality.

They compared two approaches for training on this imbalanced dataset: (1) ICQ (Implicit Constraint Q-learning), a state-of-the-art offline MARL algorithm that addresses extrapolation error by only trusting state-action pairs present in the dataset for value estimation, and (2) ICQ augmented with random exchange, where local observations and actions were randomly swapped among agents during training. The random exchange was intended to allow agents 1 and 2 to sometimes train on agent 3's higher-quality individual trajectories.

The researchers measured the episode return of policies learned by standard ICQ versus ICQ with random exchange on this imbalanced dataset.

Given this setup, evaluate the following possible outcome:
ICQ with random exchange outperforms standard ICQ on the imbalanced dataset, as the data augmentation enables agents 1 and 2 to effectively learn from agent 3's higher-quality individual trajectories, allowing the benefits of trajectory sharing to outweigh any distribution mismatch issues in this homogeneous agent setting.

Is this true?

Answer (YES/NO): NO